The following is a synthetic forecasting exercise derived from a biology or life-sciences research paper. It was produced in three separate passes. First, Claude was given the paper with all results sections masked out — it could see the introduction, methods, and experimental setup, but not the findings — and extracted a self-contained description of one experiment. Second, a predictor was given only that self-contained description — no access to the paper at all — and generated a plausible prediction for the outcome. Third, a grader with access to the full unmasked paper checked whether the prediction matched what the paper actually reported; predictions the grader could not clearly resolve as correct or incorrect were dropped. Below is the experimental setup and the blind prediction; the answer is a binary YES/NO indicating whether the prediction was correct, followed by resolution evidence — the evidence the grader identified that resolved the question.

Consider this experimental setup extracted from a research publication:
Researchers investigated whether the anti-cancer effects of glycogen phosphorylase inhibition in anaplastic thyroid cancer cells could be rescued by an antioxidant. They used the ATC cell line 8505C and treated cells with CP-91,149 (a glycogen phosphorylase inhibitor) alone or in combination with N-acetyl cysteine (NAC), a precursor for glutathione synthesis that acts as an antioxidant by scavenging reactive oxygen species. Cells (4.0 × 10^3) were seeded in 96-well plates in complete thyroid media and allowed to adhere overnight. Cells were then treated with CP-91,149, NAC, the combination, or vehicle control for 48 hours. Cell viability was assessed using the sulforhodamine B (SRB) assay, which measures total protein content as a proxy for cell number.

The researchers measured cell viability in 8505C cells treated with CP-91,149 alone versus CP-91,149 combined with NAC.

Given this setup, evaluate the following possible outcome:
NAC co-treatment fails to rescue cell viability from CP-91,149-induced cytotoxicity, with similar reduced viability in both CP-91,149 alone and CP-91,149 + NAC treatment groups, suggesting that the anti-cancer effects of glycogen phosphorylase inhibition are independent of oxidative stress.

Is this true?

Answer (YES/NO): NO